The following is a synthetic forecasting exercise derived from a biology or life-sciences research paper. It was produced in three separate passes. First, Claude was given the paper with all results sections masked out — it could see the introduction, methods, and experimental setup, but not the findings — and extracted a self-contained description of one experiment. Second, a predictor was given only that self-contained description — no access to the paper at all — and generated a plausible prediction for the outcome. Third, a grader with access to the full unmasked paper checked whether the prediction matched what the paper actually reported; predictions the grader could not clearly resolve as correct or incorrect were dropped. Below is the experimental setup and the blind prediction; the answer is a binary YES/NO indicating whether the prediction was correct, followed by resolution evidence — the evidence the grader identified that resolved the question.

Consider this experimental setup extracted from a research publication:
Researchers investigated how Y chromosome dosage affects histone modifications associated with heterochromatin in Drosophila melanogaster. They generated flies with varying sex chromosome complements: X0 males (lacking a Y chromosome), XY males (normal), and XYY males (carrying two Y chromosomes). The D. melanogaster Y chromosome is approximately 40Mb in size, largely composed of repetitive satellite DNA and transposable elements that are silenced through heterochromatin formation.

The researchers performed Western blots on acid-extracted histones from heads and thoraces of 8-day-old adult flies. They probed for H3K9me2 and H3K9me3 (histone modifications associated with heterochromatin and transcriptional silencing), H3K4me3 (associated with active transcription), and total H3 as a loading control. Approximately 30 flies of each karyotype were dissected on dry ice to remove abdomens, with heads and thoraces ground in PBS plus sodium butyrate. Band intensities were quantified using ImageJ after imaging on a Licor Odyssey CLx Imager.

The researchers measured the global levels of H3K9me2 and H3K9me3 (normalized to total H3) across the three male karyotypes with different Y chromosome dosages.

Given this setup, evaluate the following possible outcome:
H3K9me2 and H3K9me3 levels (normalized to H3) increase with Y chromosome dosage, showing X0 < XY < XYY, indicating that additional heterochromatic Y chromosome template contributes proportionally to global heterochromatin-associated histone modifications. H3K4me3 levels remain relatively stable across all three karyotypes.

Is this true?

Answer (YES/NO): NO